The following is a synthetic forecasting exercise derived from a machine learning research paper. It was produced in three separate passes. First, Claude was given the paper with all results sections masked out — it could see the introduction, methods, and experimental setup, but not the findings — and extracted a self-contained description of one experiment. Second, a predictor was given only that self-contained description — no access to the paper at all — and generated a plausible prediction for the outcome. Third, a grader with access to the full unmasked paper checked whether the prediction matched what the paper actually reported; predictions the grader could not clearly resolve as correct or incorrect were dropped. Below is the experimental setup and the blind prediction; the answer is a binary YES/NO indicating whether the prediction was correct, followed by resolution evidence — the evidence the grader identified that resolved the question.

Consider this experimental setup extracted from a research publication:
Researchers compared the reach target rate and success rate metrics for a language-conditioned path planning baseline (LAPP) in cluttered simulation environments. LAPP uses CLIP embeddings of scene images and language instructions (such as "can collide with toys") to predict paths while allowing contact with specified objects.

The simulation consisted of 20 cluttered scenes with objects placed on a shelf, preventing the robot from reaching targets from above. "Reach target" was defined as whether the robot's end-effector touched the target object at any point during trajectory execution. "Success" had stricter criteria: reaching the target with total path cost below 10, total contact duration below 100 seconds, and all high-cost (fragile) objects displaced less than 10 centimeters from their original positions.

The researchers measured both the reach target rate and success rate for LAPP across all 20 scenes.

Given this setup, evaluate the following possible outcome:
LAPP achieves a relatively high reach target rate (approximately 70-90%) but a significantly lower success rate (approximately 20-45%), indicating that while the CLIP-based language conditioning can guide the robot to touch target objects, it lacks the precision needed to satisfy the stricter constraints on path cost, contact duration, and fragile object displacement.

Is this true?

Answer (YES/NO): NO